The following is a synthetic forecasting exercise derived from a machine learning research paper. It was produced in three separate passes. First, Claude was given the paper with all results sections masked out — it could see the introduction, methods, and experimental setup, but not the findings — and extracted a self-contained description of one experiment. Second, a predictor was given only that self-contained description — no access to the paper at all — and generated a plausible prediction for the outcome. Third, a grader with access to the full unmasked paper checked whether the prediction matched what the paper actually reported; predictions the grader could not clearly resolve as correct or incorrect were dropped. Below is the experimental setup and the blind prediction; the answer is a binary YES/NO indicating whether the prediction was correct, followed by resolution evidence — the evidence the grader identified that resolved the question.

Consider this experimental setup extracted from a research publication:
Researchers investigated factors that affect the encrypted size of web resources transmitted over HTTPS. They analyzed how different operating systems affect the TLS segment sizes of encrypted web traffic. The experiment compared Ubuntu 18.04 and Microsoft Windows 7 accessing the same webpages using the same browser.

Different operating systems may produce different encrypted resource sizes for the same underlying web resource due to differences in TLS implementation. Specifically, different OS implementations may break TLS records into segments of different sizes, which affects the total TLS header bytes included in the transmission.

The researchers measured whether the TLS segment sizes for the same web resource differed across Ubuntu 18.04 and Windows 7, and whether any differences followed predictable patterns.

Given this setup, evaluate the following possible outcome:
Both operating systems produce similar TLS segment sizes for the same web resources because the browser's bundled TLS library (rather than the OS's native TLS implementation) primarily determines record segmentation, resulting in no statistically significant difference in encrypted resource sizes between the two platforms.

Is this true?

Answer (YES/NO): NO